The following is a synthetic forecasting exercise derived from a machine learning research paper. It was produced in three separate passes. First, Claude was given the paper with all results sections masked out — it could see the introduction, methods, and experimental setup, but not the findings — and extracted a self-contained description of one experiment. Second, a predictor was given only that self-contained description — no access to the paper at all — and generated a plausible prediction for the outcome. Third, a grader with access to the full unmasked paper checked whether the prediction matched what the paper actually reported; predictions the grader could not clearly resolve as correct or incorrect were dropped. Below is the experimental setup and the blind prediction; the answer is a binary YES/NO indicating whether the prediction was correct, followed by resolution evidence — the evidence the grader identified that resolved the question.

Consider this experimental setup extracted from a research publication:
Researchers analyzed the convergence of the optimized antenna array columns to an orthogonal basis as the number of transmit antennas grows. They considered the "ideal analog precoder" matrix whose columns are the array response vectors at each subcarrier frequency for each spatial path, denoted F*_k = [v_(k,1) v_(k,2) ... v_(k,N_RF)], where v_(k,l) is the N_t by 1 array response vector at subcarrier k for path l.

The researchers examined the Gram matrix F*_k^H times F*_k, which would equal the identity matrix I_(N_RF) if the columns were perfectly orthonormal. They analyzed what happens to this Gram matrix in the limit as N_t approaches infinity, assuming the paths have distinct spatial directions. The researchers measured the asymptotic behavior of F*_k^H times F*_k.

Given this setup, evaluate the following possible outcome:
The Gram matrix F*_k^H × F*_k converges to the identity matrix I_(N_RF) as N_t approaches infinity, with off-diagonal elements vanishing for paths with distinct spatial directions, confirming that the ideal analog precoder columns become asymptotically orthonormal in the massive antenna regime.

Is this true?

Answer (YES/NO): YES